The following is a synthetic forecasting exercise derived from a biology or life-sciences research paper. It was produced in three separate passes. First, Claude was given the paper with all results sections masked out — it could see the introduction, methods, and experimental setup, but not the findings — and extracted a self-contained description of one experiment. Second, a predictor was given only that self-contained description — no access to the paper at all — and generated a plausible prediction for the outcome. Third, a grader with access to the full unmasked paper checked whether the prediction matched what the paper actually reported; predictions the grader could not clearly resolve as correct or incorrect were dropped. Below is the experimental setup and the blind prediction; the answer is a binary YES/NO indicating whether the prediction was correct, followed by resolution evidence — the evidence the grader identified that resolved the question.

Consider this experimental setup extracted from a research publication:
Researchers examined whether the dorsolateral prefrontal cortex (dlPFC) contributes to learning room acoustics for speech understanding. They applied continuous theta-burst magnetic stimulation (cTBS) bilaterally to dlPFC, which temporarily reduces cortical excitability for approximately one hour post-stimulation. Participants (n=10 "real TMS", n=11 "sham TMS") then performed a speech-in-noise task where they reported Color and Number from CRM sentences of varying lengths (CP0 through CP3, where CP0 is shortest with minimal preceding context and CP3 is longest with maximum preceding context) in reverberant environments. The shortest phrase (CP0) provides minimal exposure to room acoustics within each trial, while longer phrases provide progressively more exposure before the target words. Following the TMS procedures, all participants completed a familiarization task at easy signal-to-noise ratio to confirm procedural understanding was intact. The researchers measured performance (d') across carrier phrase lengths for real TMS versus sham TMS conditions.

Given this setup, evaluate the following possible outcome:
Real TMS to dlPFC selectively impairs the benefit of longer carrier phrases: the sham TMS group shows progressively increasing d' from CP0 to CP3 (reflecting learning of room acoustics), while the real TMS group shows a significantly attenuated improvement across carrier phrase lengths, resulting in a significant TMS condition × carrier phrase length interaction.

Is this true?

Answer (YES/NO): YES